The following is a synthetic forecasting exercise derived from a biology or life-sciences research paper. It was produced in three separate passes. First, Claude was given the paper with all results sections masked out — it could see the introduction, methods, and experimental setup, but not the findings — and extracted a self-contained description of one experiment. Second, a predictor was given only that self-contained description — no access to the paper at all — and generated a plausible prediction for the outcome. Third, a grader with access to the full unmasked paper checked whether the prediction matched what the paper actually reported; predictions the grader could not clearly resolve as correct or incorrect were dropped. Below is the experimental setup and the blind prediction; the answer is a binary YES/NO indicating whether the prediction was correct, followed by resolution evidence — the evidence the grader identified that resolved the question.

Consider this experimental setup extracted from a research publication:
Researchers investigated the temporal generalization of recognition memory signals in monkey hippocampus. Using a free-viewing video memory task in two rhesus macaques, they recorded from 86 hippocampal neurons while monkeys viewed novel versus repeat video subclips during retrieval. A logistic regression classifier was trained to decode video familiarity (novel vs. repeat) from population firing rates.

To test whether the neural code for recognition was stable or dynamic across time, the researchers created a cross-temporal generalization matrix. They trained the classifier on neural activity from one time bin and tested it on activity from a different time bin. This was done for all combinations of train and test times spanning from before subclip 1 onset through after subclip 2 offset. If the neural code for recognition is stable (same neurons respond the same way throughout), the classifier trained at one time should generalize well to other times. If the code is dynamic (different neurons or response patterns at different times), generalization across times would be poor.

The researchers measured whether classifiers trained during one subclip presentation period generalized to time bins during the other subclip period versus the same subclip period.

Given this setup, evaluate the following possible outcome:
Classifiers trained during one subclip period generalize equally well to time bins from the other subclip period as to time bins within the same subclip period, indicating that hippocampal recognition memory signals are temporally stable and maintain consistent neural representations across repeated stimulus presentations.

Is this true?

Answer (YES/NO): YES